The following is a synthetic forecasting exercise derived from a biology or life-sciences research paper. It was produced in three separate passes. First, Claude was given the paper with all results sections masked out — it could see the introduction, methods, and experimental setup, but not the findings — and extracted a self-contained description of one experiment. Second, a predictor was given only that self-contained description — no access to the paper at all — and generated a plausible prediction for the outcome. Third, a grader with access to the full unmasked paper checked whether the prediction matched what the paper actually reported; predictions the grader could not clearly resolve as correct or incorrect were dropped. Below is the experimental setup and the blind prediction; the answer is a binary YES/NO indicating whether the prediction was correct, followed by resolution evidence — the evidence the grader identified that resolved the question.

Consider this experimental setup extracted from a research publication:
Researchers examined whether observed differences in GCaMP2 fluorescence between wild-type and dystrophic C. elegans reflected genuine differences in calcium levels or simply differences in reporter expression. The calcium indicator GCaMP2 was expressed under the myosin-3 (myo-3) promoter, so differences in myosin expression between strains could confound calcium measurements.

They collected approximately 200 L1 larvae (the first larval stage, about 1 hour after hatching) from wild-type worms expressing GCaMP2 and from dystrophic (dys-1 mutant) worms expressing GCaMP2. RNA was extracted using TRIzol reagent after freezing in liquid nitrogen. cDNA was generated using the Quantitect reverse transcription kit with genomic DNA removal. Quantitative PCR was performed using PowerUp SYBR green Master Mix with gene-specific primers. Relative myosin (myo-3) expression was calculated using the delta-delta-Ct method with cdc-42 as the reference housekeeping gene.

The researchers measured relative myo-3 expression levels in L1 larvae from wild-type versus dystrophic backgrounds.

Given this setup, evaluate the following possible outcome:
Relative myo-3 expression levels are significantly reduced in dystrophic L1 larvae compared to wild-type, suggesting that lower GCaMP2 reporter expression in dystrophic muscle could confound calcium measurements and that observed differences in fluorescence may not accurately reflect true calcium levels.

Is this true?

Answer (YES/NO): NO